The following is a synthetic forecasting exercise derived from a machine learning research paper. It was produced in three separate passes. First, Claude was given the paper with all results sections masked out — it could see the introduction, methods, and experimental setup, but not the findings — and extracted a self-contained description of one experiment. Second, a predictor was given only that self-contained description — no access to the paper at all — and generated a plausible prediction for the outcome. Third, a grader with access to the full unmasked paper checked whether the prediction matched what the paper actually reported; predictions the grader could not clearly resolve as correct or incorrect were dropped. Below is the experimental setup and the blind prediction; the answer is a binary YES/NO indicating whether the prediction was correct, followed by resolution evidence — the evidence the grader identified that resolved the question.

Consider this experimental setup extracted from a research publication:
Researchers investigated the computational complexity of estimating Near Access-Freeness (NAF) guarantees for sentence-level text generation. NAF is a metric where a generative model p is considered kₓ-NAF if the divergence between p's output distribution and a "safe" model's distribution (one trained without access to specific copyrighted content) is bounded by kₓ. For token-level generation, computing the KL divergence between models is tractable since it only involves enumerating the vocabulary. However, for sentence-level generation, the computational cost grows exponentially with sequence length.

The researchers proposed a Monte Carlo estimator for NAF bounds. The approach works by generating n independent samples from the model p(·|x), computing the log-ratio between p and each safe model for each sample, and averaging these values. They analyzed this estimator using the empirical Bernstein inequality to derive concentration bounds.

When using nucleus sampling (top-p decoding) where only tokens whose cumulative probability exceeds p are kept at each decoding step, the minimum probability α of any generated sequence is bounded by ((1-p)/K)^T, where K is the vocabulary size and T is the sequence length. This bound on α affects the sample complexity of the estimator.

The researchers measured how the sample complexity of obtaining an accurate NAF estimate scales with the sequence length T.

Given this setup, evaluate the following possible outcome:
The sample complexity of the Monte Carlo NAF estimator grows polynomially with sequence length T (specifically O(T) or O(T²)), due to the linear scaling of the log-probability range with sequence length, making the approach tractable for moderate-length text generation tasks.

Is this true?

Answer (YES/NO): YES